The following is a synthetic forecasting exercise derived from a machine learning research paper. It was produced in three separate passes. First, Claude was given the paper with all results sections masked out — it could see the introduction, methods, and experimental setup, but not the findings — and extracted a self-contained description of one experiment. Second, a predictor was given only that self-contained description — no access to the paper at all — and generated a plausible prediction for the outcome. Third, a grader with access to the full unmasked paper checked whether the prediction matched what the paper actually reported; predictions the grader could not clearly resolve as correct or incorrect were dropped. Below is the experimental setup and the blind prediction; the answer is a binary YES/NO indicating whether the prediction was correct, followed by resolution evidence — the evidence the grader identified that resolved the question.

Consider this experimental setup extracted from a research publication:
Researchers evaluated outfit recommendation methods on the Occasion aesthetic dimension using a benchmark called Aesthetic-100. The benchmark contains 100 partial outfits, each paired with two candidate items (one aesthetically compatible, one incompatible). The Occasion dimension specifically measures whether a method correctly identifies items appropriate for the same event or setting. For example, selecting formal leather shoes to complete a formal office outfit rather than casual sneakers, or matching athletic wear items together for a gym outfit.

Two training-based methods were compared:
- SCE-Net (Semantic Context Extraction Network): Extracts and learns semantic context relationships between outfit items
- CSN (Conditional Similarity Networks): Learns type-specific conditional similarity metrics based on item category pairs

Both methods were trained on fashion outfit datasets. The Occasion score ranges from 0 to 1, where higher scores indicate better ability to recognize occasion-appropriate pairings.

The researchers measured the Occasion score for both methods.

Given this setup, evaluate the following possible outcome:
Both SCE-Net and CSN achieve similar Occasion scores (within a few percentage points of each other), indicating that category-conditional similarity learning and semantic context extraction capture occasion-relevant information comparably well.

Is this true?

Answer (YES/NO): NO